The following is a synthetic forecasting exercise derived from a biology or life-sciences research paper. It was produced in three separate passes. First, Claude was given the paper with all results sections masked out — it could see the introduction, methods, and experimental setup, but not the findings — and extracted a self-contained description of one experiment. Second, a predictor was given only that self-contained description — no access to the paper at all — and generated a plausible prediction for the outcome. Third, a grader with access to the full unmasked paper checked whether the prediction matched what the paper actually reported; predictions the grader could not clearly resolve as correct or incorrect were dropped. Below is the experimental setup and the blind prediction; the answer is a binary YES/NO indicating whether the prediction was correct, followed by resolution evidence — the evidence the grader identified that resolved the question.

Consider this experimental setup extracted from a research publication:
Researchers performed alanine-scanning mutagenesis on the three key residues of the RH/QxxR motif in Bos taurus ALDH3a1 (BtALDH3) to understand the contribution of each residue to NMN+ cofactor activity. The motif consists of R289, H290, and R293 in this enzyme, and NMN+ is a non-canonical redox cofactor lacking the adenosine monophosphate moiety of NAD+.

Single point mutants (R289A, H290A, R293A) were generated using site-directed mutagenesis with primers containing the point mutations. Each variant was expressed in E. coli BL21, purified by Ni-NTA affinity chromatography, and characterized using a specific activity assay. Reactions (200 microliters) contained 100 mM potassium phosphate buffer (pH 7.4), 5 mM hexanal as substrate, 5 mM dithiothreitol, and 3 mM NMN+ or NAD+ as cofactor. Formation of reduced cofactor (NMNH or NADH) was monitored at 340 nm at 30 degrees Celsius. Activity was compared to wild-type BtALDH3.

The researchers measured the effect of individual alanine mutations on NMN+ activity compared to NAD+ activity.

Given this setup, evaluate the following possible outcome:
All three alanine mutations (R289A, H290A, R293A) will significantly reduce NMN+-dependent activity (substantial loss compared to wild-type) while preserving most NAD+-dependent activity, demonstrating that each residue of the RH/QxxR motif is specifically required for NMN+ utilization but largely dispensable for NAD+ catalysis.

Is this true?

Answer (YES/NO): NO